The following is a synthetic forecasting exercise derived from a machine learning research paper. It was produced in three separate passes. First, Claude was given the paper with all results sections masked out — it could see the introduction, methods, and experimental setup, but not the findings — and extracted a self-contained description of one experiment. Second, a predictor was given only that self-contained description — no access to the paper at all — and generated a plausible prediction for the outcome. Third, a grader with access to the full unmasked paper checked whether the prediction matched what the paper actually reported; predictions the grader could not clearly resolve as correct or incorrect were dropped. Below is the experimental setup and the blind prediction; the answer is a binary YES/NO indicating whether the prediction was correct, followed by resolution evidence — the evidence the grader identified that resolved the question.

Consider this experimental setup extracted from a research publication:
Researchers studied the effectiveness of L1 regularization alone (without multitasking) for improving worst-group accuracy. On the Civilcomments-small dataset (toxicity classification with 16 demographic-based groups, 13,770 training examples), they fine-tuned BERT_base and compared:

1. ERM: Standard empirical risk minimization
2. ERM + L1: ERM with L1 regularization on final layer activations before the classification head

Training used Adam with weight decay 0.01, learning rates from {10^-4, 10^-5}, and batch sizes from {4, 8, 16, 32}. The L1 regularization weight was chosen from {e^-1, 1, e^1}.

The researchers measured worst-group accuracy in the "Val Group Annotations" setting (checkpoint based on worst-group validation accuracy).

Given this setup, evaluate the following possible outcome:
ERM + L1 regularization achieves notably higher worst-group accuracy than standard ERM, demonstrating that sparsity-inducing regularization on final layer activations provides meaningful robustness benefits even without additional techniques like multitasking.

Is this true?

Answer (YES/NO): NO